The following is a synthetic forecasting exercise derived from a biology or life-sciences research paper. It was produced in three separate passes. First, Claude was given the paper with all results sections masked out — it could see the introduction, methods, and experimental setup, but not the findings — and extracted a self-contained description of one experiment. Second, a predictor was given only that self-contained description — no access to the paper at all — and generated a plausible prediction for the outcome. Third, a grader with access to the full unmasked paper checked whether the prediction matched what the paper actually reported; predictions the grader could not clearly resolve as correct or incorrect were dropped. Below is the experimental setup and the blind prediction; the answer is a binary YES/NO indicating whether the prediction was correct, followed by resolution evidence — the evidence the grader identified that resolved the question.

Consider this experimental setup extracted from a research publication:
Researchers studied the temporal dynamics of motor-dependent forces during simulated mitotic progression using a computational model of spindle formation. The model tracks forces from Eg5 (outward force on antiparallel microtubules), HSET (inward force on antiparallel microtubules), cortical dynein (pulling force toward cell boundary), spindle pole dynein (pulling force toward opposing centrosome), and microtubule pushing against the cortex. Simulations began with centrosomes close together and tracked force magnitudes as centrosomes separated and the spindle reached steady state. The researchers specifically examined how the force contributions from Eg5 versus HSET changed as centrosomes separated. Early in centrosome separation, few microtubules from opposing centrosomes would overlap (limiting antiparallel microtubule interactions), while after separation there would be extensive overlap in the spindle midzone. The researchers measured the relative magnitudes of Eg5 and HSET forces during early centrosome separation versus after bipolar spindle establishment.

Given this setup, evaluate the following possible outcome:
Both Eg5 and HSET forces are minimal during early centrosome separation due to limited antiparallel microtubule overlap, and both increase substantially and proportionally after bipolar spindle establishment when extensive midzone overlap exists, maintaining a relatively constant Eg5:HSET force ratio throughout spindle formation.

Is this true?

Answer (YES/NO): NO